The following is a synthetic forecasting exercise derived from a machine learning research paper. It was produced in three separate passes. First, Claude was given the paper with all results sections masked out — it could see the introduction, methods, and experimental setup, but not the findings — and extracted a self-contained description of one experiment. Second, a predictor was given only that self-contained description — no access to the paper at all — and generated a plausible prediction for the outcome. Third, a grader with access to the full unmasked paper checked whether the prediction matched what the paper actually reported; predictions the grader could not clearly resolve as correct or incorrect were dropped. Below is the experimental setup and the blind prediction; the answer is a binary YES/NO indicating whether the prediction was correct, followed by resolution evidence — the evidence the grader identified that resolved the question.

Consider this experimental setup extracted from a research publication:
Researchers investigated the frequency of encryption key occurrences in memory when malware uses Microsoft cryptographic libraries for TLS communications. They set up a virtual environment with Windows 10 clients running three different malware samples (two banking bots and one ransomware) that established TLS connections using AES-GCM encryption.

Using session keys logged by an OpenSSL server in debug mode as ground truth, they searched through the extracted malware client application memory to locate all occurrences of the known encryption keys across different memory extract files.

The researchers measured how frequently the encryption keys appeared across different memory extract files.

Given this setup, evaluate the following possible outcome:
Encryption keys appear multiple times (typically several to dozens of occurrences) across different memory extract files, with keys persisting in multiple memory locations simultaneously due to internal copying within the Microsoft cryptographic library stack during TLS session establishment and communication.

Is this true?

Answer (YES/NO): NO